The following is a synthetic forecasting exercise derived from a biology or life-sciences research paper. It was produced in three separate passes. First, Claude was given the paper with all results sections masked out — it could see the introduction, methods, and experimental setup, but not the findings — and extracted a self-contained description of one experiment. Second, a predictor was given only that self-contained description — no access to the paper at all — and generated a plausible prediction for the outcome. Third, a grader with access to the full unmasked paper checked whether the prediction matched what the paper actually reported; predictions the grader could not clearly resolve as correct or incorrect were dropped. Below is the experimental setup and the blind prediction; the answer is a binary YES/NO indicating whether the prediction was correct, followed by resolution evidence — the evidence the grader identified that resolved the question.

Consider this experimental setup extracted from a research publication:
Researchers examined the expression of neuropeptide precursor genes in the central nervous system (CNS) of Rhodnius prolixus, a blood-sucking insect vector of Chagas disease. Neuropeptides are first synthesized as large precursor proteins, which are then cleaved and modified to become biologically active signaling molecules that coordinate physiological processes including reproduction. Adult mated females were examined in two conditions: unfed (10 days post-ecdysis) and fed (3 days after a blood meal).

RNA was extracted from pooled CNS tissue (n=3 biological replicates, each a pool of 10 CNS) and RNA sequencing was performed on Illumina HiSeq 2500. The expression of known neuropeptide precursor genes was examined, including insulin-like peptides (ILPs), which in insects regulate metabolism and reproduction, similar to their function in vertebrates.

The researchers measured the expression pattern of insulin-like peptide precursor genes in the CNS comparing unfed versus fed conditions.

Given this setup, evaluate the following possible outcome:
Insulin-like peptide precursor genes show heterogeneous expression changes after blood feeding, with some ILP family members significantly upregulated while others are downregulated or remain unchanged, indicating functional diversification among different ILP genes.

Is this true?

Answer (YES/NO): NO